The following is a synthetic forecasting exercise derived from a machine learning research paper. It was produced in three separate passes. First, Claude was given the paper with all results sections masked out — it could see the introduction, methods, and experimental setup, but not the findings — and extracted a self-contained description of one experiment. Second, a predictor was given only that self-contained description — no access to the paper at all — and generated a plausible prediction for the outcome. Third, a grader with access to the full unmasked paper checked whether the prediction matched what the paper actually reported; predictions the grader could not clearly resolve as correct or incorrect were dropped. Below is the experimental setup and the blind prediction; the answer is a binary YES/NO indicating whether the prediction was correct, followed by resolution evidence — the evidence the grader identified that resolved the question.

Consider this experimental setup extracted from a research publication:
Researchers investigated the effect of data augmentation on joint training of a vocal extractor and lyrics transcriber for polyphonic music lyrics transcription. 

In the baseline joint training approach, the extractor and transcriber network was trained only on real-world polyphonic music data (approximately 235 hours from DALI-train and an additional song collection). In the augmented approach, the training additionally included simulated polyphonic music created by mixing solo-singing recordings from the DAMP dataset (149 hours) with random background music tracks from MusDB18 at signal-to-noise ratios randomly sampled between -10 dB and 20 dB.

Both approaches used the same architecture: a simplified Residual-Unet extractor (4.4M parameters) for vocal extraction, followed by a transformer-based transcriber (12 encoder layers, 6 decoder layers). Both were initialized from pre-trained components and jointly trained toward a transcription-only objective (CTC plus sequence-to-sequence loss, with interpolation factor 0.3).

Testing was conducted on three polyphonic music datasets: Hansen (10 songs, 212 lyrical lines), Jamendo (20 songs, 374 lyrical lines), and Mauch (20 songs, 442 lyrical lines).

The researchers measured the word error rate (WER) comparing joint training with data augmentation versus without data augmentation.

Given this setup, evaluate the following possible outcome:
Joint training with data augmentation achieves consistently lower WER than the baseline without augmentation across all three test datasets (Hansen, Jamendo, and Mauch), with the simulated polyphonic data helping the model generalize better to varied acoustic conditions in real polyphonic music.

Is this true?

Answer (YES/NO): YES